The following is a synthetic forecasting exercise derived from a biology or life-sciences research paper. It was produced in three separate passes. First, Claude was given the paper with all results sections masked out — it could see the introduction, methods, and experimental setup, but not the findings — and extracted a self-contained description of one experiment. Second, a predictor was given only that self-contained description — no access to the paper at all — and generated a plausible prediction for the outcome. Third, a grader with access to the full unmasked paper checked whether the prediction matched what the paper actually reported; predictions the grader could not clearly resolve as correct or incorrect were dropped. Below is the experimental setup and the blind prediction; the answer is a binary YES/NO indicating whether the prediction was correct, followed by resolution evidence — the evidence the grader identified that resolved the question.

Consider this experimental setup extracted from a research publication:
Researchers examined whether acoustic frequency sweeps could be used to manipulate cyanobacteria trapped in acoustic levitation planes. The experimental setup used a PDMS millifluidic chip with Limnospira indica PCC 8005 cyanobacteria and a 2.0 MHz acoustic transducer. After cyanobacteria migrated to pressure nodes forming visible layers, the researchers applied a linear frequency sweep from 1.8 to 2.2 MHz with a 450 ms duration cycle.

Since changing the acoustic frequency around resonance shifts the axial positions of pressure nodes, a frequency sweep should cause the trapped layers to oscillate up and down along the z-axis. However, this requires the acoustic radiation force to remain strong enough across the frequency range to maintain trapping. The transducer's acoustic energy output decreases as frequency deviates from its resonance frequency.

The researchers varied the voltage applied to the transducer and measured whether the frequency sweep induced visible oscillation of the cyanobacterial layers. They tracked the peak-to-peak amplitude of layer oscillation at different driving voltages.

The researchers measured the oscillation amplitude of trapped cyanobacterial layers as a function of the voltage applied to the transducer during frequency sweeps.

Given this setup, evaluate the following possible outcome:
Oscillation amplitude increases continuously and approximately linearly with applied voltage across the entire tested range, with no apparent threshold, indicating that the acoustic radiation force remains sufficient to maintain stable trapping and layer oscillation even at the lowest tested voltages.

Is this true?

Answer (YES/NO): NO